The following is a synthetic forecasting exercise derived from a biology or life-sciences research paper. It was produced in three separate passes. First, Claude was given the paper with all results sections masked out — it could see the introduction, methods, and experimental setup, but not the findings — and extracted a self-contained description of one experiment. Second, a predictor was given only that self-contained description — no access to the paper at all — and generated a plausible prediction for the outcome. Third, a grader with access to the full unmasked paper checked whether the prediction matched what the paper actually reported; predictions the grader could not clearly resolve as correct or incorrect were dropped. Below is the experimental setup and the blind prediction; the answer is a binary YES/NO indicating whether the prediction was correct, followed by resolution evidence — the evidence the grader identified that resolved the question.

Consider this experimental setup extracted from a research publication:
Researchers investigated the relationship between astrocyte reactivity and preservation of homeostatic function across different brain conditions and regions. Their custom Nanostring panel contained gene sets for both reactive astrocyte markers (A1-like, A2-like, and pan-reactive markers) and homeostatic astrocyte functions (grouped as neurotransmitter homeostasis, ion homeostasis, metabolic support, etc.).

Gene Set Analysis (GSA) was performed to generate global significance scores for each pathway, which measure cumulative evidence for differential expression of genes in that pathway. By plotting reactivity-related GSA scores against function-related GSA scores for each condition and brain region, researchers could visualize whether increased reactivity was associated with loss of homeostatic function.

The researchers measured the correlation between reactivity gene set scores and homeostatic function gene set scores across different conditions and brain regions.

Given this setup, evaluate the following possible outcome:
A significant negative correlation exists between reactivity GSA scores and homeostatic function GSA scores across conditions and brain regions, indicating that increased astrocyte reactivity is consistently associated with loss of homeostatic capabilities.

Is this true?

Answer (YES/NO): NO